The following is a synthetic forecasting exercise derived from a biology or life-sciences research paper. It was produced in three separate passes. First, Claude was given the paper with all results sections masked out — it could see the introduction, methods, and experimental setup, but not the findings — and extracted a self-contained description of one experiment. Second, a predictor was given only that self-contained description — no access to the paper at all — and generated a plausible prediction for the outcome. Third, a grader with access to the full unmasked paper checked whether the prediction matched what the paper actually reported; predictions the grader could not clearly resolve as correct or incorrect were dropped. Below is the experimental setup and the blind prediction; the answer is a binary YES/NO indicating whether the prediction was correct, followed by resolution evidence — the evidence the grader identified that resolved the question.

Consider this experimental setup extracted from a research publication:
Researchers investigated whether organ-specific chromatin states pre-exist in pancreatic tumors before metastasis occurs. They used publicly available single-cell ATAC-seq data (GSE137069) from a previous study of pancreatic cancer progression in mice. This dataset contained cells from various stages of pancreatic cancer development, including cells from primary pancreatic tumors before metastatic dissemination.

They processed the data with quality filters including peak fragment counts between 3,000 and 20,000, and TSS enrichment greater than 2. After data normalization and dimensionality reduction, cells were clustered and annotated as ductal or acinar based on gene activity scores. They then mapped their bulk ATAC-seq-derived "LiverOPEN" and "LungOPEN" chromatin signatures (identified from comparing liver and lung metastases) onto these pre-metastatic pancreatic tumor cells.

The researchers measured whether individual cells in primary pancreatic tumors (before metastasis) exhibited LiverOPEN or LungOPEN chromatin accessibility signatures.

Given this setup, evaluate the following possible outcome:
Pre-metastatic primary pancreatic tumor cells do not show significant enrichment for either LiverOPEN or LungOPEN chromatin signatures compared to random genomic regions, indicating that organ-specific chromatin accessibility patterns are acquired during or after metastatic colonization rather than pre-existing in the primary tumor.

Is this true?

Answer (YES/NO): NO